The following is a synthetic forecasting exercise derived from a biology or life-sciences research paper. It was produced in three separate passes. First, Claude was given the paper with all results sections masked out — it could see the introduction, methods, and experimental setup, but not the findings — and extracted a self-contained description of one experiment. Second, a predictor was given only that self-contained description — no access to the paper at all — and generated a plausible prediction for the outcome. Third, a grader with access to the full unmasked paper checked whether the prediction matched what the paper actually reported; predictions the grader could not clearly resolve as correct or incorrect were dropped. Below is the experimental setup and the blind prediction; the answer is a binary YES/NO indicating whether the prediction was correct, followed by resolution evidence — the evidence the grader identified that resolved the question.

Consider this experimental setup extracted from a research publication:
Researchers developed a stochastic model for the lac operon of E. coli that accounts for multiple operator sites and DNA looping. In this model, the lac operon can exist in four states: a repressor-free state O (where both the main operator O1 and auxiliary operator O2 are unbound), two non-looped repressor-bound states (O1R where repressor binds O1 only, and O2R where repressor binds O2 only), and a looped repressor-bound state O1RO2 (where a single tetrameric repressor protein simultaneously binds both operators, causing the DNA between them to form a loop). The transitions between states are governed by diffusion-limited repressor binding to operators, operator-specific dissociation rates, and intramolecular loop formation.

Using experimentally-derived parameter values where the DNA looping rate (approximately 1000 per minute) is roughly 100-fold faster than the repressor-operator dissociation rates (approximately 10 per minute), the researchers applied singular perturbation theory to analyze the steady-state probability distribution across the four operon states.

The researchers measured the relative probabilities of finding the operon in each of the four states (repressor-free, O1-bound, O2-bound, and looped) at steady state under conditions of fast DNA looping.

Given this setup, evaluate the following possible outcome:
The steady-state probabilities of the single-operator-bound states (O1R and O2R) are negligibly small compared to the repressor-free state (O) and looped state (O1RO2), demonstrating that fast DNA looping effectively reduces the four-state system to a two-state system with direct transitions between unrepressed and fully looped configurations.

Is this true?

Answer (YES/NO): NO